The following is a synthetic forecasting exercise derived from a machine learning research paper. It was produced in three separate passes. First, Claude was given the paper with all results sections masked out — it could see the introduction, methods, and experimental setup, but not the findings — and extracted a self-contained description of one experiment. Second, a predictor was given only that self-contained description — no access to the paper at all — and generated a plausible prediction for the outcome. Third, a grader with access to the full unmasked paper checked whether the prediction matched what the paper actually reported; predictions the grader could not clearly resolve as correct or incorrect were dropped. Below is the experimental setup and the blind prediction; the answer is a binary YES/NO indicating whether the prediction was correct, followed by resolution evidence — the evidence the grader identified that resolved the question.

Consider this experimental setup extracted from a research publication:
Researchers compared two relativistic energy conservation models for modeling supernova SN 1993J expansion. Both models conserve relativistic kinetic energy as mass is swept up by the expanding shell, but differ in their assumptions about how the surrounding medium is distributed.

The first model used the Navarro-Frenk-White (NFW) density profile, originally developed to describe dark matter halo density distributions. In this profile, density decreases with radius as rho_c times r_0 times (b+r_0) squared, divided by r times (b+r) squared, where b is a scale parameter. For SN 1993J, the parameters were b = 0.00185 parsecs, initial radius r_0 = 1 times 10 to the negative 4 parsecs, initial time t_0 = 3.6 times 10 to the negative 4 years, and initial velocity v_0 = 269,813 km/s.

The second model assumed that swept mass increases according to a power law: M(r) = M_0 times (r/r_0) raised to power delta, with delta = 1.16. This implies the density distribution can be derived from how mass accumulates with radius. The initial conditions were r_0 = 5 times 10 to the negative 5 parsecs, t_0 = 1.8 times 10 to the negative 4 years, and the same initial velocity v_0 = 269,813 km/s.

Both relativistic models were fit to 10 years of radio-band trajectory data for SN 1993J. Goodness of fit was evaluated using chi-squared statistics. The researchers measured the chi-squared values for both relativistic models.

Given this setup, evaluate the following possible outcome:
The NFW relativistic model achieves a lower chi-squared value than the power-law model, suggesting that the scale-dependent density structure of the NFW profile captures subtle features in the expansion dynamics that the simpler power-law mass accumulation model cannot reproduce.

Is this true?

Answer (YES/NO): YES